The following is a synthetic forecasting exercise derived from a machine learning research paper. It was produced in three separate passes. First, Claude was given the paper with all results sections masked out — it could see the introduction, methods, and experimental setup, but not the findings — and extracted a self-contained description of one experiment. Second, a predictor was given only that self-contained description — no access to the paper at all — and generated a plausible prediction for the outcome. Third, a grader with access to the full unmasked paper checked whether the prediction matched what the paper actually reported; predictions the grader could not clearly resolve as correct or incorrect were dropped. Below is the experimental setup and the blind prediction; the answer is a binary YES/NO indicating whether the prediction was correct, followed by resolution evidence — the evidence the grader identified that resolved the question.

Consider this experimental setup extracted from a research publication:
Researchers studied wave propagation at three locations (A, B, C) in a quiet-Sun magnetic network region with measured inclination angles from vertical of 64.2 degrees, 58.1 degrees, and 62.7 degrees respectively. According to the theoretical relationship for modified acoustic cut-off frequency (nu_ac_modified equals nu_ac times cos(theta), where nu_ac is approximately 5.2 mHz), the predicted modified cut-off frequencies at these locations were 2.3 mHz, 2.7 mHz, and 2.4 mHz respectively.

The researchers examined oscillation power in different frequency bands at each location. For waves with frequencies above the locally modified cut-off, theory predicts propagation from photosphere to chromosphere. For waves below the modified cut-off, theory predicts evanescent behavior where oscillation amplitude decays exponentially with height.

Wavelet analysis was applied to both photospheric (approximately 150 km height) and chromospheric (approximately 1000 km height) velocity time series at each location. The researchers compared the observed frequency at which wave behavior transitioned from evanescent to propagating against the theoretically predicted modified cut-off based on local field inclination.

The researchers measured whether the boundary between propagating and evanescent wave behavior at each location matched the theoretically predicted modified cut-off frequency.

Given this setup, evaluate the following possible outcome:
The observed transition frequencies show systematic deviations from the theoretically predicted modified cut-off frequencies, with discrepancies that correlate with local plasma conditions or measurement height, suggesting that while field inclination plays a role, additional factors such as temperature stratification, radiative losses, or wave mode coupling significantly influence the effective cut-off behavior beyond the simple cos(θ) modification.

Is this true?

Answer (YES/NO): NO